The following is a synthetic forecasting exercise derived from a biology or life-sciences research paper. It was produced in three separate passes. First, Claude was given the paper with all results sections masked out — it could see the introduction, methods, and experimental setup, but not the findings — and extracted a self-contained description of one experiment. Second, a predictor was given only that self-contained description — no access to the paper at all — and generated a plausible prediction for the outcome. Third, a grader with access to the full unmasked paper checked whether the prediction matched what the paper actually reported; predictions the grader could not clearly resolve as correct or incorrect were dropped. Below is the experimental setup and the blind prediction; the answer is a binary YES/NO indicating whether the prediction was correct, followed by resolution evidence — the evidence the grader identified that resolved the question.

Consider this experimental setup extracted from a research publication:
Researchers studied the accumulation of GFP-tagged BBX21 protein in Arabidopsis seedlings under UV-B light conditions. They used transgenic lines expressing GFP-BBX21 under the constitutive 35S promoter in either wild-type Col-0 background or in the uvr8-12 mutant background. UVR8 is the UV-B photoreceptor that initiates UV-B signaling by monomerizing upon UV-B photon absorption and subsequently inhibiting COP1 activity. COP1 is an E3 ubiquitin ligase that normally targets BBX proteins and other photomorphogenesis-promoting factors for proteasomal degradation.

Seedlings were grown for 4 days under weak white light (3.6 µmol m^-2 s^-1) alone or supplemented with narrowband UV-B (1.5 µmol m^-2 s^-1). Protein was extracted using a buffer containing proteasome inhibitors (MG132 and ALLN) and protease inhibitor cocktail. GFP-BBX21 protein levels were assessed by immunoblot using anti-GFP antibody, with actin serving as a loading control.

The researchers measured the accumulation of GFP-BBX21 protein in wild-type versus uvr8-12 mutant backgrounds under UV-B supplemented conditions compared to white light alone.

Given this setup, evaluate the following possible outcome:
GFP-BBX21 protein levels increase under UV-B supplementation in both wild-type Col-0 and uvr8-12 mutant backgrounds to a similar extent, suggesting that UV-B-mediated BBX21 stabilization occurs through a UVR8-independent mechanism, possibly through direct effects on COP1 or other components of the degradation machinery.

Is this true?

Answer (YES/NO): NO